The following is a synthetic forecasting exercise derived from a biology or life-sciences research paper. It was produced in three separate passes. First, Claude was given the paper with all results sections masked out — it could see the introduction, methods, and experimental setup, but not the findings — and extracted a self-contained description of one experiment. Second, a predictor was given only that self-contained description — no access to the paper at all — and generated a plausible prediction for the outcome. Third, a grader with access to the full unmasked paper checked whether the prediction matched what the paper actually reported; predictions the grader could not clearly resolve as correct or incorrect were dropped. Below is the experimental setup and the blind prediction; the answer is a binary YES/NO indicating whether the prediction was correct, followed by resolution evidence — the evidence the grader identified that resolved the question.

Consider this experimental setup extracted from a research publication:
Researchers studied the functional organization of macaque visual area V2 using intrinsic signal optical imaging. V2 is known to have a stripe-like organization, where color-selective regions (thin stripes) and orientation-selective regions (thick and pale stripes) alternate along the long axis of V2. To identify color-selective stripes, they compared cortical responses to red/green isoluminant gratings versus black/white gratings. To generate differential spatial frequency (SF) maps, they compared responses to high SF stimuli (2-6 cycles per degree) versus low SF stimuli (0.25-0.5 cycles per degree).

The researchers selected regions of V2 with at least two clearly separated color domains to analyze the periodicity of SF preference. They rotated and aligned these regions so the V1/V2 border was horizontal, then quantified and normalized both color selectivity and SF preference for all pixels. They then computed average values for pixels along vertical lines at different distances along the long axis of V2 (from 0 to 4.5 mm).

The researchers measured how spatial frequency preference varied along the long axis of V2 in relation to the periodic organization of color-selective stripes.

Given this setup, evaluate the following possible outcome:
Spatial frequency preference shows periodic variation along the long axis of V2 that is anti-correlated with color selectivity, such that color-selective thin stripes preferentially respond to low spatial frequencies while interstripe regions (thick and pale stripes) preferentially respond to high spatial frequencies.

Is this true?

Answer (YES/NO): NO